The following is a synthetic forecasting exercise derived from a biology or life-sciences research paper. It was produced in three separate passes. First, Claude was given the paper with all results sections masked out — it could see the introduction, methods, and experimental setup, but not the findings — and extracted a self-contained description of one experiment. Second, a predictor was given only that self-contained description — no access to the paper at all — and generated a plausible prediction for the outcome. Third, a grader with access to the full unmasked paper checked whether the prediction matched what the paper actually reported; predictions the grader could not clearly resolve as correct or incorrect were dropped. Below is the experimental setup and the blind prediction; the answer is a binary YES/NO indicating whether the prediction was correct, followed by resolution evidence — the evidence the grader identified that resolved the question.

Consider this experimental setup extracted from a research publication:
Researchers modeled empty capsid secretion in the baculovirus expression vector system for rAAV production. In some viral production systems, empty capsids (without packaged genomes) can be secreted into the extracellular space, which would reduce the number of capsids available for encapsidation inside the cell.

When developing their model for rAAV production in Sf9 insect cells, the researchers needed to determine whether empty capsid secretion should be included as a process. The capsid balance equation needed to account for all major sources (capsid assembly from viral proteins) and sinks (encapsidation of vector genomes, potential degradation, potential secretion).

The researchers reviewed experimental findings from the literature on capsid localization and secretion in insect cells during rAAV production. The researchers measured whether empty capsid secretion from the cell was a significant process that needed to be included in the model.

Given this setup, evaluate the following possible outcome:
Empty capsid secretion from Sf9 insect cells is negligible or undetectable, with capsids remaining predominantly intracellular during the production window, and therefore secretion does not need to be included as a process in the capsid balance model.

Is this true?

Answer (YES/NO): YES